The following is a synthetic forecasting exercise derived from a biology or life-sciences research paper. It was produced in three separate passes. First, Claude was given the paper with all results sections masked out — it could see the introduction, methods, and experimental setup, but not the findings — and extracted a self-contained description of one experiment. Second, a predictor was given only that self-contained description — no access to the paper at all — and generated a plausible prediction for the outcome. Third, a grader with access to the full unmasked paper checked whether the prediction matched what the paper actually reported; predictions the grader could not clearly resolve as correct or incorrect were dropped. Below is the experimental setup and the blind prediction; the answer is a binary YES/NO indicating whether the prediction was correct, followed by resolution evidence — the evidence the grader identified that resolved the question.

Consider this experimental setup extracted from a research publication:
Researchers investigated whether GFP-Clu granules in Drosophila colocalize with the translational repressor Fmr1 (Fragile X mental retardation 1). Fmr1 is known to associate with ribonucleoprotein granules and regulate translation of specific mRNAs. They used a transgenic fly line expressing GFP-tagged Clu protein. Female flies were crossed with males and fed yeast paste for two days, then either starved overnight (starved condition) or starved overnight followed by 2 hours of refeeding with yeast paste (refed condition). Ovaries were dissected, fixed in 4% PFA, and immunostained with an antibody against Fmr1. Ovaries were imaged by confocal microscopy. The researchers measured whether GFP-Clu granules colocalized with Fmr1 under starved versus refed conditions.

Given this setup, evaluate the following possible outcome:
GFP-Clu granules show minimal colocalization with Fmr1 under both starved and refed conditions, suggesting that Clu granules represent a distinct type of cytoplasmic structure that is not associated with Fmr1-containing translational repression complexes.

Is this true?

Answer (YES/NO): YES